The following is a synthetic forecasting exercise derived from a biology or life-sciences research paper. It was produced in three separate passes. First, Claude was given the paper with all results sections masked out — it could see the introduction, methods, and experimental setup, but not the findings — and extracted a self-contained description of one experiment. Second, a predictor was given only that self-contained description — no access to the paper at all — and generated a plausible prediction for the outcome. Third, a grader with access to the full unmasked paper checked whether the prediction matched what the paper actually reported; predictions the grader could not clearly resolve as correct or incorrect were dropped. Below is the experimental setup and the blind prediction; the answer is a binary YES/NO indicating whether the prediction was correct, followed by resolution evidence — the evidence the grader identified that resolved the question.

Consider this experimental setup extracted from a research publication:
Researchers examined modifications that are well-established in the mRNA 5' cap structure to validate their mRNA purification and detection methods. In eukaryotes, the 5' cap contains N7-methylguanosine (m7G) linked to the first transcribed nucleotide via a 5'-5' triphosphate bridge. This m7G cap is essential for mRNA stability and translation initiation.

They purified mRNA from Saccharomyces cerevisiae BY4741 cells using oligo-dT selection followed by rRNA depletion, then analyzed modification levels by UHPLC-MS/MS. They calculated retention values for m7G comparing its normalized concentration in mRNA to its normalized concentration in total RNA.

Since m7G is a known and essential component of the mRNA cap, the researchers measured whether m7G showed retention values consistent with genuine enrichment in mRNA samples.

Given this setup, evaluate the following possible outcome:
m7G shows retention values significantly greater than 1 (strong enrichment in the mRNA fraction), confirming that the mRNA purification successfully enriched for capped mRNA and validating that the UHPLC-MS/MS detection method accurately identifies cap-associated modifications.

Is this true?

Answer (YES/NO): NO